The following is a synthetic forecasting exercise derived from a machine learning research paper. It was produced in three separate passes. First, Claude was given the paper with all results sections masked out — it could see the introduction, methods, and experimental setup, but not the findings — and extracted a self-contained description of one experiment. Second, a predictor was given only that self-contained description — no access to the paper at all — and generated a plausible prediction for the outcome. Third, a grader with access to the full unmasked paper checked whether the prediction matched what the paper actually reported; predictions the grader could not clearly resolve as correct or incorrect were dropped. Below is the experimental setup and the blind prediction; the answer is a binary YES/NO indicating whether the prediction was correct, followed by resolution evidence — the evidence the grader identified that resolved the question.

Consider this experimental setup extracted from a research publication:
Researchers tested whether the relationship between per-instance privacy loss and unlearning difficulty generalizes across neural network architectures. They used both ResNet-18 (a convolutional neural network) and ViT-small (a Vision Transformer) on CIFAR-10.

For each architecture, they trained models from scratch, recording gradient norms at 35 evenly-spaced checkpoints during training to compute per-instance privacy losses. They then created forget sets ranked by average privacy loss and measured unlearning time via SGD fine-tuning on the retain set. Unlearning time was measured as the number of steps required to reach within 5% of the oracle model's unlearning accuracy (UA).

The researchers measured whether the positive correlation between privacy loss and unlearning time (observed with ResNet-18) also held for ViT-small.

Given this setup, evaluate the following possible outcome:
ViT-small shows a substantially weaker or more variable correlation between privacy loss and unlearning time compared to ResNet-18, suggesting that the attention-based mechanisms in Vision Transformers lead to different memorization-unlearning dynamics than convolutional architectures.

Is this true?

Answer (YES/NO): NO